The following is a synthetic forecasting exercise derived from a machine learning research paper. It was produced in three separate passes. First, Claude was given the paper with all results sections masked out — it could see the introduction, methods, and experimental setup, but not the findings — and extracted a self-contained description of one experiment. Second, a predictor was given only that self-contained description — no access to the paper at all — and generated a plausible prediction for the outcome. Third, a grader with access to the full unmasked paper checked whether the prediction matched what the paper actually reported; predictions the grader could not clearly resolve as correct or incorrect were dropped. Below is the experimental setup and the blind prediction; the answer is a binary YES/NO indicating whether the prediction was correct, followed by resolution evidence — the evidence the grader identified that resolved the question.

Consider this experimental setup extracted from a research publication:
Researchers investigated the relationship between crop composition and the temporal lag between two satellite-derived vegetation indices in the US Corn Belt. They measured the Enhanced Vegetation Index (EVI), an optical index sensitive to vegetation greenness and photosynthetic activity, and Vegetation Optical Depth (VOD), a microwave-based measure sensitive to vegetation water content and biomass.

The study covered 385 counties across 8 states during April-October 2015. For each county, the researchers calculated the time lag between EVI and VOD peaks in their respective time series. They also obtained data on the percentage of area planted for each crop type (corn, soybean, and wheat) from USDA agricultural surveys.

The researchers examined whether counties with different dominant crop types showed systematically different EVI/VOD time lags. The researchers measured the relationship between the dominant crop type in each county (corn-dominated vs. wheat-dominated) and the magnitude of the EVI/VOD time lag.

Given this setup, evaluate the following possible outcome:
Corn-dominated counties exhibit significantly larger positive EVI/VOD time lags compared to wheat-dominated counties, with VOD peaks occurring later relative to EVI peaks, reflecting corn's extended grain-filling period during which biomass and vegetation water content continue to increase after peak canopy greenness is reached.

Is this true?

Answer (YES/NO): NO